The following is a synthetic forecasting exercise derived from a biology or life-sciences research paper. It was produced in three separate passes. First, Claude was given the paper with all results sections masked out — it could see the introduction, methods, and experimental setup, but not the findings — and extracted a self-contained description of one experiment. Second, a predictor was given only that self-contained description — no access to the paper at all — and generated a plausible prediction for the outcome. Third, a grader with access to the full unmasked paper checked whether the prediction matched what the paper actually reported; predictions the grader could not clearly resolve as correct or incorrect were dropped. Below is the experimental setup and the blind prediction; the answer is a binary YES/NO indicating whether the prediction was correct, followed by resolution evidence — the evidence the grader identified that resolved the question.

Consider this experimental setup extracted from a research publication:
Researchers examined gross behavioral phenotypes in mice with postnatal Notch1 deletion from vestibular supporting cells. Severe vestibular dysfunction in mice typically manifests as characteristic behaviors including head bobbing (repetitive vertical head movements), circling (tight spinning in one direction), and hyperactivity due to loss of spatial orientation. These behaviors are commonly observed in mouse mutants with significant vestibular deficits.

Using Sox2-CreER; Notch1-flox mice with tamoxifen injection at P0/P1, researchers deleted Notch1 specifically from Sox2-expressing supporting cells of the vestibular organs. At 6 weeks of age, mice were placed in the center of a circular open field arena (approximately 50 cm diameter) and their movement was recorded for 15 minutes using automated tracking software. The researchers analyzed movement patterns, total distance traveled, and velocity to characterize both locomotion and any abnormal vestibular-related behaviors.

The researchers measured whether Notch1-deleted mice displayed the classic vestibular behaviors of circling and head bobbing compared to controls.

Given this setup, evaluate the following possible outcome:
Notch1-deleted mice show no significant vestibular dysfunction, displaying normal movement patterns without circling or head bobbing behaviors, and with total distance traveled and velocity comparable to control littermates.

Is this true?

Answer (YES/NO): NO